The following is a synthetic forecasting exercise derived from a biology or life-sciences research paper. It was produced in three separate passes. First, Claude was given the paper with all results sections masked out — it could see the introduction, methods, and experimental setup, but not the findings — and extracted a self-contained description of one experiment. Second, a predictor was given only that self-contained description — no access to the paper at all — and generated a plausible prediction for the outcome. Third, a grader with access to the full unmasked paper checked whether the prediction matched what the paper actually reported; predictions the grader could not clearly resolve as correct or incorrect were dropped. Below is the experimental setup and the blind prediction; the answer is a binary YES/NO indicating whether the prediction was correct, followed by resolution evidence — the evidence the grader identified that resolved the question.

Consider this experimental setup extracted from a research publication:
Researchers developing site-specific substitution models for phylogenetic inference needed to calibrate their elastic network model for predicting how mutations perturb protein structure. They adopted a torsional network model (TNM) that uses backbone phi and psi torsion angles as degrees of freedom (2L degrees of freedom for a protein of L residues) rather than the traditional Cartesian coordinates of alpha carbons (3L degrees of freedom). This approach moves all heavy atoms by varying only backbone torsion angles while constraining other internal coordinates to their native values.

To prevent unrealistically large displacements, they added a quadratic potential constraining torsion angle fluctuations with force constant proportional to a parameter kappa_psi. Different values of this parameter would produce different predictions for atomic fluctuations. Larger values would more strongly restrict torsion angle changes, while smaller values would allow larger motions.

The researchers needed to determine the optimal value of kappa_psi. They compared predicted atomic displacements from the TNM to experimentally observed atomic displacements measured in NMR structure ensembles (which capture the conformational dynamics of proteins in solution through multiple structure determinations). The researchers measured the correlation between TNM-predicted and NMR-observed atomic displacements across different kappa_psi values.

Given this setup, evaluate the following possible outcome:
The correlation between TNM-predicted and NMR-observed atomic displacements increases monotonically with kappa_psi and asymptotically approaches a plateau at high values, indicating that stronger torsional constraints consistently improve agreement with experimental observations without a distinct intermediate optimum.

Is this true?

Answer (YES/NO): NO